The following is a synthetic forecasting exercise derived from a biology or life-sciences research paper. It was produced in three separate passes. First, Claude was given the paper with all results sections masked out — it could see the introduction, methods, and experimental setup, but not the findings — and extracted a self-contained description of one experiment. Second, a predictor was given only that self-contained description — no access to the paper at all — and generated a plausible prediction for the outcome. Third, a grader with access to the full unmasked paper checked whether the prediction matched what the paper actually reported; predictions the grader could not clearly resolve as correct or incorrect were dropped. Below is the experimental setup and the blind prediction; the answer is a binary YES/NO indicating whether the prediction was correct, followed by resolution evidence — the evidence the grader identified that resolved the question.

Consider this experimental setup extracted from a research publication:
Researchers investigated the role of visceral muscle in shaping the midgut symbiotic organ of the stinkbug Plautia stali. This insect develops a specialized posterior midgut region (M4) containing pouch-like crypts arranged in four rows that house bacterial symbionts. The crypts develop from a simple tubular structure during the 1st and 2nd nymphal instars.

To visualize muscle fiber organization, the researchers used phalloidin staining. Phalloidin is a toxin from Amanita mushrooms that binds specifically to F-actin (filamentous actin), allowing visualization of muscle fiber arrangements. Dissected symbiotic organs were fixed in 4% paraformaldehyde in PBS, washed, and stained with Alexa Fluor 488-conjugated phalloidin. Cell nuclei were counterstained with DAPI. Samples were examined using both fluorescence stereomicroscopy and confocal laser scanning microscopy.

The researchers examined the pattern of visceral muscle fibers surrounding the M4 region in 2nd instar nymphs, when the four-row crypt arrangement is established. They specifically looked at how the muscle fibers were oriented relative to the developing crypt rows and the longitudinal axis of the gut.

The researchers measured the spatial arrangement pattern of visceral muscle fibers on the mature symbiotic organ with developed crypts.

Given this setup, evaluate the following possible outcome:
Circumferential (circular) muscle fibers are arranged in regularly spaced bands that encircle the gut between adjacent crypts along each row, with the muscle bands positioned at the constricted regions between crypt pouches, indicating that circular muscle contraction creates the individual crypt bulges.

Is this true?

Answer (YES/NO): NO